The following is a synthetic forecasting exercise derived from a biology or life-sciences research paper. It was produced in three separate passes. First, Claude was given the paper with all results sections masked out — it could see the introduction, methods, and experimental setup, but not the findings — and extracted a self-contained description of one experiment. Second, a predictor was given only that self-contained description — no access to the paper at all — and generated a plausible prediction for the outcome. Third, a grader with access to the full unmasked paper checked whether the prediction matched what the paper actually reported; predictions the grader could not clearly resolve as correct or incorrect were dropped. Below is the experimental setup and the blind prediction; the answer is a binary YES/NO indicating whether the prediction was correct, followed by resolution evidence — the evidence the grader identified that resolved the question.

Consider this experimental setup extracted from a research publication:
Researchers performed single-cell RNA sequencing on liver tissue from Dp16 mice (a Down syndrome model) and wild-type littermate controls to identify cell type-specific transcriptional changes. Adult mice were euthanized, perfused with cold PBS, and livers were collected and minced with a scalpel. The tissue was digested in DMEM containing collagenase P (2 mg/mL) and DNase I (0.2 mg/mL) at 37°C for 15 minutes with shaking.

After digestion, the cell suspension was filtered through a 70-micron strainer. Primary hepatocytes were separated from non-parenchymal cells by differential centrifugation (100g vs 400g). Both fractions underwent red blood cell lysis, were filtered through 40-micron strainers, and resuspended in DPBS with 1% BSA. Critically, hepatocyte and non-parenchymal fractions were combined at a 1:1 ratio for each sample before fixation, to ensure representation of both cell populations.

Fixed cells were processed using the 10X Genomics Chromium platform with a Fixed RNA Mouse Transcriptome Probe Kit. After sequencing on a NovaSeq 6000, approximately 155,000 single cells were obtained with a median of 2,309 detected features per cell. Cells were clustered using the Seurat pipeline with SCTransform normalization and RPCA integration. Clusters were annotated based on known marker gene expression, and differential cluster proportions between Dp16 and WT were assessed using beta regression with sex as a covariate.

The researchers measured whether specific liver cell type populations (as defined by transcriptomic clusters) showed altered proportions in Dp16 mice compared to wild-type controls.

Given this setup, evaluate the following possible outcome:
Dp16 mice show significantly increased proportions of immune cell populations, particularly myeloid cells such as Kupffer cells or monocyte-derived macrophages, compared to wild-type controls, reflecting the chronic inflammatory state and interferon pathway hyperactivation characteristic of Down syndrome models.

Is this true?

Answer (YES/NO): NO